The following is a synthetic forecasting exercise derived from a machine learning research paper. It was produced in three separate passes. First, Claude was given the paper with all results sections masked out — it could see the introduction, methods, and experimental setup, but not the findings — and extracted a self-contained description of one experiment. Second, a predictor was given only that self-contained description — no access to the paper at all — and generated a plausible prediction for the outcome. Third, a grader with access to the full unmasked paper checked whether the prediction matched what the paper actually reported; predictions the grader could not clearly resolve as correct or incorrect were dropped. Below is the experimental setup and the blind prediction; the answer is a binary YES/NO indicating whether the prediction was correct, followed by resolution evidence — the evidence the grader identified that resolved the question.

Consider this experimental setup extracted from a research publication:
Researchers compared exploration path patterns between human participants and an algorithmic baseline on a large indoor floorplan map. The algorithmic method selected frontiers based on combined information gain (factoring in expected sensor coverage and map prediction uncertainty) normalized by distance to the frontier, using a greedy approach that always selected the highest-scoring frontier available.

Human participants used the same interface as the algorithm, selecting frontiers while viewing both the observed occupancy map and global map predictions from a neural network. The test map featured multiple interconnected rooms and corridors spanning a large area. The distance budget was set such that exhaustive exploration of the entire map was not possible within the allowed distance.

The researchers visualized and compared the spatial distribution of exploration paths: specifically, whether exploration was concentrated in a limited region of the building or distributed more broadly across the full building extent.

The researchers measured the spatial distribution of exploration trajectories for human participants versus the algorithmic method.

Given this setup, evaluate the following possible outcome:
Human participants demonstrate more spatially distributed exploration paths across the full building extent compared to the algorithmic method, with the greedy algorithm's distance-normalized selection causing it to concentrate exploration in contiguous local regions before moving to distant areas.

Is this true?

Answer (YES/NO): YES